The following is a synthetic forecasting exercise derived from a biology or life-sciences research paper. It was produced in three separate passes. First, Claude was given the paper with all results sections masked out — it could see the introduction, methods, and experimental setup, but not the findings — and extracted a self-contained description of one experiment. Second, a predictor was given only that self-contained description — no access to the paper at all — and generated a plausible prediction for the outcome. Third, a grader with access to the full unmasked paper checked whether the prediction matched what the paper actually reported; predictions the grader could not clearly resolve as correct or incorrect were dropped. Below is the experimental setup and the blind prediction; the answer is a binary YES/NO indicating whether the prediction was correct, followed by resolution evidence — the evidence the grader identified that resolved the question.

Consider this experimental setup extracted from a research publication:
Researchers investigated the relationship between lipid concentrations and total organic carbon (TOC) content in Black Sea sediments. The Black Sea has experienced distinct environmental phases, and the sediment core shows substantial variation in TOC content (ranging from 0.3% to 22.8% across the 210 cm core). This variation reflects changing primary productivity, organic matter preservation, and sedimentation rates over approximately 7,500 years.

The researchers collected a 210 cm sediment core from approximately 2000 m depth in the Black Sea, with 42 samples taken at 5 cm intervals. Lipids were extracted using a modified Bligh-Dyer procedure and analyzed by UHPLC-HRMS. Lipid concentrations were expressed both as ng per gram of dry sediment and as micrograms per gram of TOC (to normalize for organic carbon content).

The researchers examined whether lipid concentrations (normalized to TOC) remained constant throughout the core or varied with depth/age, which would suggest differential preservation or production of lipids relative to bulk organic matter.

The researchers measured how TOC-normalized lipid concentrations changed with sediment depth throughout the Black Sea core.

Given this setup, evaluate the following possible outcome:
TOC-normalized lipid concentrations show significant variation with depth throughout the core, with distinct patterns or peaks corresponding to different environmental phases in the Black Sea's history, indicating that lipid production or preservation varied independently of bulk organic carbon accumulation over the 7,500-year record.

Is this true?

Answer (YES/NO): YES